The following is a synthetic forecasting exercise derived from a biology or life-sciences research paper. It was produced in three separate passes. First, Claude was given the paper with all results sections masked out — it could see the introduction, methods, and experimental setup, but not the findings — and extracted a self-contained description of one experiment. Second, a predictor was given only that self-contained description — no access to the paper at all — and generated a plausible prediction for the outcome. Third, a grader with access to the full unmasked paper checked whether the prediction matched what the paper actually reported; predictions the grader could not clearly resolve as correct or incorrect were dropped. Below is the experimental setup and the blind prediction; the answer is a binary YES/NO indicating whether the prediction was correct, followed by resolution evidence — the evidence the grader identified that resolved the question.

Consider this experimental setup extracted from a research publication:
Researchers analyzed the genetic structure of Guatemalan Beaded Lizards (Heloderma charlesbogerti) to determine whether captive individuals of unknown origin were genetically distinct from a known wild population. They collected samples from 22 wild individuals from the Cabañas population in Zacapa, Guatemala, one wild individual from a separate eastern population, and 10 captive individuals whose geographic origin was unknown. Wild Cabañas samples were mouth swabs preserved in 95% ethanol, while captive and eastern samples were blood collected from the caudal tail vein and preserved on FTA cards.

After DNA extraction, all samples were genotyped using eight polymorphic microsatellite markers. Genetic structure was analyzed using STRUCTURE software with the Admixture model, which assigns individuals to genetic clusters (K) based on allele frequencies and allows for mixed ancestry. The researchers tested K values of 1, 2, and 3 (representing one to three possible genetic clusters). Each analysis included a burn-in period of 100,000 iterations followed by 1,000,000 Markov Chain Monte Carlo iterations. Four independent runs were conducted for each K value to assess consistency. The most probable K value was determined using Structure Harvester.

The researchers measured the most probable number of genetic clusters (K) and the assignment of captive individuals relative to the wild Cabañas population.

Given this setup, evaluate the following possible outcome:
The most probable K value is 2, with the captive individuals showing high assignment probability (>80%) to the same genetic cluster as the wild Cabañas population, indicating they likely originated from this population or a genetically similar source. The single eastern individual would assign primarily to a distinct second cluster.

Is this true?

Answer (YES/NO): NO